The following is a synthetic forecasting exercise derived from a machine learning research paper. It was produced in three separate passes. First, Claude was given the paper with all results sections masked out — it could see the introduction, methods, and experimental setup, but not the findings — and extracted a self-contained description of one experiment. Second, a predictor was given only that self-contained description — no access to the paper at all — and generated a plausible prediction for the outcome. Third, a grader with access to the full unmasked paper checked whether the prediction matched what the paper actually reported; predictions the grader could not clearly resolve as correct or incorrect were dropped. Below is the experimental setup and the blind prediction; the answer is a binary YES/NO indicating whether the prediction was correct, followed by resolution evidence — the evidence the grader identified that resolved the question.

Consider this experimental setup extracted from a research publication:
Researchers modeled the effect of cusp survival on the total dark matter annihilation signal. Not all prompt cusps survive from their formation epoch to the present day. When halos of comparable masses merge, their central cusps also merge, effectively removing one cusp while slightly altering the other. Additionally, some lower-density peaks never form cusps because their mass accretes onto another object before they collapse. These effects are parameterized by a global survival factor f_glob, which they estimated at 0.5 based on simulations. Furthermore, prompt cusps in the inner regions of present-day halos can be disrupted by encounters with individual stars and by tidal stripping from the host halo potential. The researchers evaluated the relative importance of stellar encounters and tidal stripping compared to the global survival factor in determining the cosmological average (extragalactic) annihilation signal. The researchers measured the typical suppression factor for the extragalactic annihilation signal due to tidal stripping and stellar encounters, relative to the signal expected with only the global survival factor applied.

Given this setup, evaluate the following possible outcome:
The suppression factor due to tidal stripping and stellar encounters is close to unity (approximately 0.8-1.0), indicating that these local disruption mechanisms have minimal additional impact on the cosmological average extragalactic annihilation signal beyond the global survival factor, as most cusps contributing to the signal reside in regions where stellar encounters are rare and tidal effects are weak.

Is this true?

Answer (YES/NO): YES